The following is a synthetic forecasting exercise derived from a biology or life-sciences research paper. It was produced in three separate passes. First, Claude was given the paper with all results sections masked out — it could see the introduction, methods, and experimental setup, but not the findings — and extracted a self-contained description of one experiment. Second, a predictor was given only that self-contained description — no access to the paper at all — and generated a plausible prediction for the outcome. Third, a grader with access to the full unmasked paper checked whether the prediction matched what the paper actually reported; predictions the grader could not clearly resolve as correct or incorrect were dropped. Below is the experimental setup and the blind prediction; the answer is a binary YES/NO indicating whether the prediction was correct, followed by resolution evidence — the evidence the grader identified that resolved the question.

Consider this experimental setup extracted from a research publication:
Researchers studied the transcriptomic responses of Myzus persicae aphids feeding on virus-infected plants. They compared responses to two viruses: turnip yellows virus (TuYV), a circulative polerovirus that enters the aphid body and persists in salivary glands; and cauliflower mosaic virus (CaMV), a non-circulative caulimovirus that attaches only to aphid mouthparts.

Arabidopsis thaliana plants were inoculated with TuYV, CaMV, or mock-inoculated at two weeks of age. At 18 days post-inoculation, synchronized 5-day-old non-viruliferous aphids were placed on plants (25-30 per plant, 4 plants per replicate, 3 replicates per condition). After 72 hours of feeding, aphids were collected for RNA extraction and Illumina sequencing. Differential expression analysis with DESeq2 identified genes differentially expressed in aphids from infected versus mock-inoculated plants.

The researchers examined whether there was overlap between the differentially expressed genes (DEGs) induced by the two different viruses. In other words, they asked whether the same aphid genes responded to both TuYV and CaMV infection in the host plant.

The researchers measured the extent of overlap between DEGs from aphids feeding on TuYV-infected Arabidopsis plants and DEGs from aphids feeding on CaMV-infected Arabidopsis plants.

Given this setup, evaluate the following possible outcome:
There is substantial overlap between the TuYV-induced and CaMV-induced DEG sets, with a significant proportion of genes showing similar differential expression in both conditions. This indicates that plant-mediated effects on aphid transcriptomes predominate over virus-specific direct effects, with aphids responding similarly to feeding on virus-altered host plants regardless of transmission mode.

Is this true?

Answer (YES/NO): YES